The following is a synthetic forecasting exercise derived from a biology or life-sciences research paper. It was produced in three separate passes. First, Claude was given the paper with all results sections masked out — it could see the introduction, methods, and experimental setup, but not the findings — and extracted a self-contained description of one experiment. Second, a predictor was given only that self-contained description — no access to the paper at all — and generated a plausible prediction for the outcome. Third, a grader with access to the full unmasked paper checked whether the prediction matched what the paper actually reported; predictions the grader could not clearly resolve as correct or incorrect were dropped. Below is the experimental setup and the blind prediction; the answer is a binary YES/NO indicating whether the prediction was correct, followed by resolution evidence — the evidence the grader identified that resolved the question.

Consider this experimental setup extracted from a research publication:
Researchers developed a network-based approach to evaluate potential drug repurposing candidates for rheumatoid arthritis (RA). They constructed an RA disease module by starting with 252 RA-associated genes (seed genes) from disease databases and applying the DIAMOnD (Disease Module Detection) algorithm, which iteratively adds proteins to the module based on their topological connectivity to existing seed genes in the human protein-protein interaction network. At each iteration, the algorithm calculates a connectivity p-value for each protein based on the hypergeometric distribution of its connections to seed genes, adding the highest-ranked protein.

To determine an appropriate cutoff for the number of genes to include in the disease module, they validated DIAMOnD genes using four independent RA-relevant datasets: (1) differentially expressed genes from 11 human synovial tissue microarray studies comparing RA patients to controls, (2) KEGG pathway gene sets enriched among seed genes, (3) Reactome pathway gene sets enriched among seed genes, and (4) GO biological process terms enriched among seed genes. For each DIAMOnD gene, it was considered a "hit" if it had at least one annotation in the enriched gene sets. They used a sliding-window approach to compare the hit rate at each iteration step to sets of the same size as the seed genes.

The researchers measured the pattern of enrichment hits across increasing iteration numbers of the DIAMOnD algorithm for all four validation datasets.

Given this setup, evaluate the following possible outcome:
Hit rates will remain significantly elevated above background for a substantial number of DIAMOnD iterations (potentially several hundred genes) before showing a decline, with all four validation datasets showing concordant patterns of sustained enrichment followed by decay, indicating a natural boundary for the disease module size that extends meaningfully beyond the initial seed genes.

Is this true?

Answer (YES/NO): YES